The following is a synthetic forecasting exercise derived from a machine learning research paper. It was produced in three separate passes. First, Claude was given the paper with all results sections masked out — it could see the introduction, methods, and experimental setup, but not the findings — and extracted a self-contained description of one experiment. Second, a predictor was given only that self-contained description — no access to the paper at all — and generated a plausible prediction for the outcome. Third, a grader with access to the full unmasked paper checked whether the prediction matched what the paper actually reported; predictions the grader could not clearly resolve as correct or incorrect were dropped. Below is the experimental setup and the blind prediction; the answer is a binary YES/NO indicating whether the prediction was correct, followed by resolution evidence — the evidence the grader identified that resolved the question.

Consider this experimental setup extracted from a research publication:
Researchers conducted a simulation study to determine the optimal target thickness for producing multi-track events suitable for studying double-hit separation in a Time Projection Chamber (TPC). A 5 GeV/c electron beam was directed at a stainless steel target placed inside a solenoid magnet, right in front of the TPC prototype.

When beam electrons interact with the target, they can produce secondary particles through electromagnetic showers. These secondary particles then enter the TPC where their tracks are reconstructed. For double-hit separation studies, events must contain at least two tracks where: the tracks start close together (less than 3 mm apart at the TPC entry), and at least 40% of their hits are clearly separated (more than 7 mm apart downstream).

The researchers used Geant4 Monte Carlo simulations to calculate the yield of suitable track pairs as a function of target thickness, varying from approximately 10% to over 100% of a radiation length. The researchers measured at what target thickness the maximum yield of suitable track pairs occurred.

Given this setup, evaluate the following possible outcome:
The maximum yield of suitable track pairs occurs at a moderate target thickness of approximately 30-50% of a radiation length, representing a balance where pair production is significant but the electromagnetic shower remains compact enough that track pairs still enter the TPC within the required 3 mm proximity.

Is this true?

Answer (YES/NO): YES